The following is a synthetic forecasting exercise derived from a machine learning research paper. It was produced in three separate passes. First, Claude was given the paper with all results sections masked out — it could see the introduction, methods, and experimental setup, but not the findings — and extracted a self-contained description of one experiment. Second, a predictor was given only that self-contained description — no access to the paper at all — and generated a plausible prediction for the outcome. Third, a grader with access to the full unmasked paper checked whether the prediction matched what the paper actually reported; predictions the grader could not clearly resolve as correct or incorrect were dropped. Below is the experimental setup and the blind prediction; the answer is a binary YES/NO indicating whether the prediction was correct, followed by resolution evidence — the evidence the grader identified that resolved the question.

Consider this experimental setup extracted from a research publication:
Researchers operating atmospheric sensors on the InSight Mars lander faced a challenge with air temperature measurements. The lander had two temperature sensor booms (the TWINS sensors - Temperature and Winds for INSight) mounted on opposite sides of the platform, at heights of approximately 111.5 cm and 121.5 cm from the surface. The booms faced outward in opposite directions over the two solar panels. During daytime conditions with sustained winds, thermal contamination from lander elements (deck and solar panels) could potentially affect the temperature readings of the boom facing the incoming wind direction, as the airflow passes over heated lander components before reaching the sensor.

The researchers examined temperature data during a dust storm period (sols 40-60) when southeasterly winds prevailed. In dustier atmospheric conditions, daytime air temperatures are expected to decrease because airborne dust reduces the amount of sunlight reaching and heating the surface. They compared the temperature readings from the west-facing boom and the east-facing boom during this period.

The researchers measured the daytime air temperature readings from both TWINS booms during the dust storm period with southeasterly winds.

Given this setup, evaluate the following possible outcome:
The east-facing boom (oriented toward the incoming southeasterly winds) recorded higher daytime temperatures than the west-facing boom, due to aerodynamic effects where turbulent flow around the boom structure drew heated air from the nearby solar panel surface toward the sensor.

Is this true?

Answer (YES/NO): NO